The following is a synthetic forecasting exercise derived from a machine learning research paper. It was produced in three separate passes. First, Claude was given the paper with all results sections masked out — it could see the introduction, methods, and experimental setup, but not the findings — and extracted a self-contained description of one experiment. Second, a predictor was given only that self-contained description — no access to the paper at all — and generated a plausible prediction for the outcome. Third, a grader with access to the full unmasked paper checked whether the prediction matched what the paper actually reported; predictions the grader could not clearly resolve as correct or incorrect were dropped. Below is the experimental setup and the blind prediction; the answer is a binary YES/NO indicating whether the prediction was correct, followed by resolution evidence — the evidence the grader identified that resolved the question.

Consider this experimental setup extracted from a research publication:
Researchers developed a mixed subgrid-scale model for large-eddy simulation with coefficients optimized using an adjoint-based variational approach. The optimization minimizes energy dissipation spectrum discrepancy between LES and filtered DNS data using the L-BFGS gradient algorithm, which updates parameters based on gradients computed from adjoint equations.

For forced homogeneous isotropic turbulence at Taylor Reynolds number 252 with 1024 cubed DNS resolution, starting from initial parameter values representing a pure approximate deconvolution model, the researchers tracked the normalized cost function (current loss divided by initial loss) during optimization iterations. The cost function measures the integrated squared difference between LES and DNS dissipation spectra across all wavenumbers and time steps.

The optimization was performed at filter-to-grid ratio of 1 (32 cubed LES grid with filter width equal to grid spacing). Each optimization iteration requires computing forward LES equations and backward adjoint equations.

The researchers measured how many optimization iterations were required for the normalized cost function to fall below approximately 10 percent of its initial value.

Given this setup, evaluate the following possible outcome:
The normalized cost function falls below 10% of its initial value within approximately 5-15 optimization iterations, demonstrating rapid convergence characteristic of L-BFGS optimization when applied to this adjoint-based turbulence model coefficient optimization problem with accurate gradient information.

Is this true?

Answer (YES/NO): YES